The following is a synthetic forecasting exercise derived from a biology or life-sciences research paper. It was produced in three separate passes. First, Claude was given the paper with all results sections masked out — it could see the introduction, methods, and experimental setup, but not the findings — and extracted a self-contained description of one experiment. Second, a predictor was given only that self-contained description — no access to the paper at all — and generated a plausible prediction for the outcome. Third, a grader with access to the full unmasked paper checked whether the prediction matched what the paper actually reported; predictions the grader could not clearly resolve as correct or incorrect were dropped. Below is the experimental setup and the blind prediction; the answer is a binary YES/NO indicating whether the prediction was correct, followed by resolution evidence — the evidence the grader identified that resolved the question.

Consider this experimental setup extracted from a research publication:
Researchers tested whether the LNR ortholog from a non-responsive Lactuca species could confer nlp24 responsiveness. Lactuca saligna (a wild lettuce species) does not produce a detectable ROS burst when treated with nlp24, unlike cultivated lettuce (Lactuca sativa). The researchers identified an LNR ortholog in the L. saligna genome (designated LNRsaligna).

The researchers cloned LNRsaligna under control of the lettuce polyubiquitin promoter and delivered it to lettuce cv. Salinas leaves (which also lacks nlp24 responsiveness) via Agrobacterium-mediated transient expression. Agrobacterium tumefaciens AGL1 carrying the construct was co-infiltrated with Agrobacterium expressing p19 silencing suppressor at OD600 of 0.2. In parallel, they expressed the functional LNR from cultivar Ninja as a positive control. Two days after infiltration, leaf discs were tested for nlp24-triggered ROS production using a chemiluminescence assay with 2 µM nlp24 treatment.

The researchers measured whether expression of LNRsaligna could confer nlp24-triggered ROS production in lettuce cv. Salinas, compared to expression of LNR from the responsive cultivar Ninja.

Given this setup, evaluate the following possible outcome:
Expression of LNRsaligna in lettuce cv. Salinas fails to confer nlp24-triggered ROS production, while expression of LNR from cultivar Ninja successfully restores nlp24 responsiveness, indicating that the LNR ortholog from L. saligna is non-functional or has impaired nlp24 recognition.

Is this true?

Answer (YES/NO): NO